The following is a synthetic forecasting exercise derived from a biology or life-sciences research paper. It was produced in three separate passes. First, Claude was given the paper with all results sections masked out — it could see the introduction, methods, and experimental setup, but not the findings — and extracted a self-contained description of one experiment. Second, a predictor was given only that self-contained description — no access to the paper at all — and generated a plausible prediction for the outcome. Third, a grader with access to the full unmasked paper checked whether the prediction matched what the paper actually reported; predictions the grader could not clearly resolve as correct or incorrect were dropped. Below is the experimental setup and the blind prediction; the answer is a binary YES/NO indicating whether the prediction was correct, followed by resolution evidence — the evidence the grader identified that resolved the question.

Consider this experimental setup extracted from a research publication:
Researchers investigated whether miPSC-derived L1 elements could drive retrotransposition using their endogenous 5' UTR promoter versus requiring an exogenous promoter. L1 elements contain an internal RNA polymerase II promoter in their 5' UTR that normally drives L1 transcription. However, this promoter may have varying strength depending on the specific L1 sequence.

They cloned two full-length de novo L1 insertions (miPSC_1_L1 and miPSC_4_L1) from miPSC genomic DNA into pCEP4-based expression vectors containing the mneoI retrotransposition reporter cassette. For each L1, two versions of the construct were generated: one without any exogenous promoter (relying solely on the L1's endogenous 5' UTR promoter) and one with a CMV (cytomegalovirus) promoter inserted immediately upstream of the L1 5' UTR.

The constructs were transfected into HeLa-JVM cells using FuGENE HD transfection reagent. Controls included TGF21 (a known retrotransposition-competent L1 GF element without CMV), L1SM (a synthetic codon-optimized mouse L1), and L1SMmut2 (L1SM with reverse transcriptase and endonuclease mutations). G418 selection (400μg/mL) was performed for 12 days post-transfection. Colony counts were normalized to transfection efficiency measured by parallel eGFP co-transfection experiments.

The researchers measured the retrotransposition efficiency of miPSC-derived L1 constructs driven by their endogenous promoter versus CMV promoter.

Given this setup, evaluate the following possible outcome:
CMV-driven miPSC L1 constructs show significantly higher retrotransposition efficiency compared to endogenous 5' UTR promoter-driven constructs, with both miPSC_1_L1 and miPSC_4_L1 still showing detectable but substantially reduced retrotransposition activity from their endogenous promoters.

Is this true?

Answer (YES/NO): NO